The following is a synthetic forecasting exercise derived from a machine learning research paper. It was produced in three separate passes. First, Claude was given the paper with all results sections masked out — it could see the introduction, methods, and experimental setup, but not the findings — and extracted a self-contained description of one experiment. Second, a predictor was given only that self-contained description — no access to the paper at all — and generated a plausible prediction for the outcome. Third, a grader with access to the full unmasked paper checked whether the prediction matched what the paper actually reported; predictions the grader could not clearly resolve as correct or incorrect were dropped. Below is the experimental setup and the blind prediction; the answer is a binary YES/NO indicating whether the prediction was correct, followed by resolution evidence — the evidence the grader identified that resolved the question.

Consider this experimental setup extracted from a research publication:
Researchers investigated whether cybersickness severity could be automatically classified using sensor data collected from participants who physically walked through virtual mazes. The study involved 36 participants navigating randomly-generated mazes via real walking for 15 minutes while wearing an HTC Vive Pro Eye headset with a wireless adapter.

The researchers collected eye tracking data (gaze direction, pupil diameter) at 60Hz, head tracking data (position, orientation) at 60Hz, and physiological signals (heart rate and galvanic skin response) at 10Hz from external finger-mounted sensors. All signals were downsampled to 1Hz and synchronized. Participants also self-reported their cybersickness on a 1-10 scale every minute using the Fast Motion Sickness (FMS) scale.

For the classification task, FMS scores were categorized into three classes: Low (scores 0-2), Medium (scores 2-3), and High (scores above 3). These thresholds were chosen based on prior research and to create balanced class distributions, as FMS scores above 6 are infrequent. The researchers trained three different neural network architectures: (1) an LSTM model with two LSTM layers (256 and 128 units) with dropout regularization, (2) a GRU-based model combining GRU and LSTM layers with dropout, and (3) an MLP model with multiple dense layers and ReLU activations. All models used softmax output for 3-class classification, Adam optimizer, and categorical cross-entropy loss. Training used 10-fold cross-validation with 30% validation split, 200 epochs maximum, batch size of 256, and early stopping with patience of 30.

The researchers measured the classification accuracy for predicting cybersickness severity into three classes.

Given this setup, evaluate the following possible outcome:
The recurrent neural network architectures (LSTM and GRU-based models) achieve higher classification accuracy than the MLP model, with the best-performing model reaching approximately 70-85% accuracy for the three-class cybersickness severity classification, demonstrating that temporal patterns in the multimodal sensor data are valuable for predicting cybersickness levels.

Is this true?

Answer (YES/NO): NO